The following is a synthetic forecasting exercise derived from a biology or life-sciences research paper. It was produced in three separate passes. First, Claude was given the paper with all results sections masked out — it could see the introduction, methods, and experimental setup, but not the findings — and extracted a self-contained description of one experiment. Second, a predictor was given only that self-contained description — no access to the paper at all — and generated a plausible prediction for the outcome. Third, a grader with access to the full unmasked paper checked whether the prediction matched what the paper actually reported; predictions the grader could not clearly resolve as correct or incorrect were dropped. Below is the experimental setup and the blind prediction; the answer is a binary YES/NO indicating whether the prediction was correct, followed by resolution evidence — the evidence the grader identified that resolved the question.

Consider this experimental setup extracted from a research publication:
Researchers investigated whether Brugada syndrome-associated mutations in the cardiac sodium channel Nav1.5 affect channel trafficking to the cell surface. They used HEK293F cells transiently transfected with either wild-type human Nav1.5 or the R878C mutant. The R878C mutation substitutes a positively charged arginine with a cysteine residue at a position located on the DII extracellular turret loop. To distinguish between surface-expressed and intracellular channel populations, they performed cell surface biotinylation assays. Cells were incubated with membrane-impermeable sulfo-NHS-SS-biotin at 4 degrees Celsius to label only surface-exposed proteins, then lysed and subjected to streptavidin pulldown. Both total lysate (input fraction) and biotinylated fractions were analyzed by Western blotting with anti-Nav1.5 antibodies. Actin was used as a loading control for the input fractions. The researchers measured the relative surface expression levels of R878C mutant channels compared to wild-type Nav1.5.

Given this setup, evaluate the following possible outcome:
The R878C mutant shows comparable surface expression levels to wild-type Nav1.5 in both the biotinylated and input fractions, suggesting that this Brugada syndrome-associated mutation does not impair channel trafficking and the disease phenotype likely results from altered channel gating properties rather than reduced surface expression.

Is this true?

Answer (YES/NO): YES